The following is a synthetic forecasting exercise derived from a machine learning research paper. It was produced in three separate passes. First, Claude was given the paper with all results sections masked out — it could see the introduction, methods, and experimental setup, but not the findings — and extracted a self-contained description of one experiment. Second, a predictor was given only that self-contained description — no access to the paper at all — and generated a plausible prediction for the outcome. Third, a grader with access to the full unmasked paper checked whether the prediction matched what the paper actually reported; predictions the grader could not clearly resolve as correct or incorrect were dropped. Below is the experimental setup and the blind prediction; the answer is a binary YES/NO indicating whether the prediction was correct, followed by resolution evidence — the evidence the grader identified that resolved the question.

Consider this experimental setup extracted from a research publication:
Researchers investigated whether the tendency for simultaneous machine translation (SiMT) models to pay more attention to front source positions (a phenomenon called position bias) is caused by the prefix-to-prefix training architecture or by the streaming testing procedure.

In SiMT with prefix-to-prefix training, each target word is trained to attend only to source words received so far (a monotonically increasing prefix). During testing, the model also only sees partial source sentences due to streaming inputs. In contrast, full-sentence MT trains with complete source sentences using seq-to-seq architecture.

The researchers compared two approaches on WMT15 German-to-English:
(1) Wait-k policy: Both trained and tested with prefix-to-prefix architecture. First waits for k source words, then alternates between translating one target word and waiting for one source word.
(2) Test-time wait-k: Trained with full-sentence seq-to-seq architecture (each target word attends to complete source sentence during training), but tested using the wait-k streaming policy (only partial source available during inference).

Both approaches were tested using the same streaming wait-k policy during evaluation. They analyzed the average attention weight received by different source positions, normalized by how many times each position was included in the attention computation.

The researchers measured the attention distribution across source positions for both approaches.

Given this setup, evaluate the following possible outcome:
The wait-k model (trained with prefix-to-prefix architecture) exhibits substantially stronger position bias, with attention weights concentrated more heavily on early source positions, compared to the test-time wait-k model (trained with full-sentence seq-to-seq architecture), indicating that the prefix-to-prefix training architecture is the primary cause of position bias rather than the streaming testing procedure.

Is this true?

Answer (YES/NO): YES